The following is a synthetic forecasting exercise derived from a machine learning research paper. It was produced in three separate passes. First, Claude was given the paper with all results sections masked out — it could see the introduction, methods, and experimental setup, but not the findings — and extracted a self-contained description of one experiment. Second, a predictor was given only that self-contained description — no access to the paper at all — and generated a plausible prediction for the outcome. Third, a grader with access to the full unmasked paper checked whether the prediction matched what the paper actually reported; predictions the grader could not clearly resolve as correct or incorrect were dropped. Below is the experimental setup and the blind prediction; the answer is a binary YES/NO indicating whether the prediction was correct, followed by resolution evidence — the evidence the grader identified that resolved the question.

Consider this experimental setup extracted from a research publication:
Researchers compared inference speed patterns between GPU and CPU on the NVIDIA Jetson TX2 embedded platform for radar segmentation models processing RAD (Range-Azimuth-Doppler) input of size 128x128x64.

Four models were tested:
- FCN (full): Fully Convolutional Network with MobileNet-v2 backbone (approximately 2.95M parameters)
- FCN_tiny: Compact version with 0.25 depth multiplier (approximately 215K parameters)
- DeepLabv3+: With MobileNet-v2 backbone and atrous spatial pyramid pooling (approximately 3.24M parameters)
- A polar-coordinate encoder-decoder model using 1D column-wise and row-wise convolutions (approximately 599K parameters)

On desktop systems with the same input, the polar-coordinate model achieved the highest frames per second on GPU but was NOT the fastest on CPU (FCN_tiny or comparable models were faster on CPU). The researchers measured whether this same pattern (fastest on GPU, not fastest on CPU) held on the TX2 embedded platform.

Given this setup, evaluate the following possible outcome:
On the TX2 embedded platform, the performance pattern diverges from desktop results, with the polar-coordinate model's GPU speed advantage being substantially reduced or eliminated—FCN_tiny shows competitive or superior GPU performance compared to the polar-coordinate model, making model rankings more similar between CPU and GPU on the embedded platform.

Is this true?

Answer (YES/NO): NO